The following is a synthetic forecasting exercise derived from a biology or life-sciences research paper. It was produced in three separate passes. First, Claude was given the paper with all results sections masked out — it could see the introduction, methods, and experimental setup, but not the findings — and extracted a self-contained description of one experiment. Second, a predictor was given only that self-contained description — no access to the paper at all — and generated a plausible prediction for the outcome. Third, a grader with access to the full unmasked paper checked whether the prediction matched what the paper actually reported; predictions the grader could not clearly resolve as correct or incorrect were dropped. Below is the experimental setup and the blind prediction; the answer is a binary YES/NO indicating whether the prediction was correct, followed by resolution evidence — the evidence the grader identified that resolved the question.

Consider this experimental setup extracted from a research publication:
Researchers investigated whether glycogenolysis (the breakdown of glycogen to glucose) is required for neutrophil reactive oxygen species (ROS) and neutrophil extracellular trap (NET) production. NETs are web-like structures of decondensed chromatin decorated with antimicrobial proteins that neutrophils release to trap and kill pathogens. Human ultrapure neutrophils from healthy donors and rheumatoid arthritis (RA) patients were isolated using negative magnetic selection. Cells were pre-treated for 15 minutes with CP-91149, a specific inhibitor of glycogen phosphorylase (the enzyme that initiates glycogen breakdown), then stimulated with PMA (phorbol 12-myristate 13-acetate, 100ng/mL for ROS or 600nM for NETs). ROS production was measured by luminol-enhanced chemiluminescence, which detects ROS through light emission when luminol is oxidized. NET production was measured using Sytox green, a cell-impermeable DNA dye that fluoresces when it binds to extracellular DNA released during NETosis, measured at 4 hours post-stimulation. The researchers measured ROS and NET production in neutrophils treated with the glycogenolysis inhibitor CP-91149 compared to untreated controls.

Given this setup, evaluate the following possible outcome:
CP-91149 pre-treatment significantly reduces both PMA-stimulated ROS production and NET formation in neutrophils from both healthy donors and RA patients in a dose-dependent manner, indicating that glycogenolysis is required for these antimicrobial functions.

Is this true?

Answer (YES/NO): NO